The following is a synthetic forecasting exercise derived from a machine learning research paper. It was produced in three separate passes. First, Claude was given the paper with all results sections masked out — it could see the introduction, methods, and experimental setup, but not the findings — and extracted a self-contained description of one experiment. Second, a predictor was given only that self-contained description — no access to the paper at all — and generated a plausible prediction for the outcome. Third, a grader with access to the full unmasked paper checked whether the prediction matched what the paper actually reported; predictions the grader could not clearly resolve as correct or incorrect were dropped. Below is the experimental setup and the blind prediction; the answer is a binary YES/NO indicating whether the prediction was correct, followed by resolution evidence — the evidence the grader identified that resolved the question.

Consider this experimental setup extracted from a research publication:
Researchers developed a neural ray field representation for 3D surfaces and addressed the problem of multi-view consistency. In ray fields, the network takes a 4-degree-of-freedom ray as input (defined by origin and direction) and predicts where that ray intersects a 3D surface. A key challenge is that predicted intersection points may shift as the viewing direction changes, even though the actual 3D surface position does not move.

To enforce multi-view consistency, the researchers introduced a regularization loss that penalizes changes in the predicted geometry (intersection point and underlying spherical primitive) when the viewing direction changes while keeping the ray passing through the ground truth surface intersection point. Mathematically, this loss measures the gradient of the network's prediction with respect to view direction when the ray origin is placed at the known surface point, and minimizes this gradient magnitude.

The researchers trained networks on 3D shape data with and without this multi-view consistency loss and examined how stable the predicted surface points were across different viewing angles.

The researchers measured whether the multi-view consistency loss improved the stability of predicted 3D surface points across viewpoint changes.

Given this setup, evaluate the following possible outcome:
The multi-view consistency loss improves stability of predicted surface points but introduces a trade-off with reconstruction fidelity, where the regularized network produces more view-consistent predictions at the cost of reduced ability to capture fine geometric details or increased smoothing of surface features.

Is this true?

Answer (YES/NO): NO